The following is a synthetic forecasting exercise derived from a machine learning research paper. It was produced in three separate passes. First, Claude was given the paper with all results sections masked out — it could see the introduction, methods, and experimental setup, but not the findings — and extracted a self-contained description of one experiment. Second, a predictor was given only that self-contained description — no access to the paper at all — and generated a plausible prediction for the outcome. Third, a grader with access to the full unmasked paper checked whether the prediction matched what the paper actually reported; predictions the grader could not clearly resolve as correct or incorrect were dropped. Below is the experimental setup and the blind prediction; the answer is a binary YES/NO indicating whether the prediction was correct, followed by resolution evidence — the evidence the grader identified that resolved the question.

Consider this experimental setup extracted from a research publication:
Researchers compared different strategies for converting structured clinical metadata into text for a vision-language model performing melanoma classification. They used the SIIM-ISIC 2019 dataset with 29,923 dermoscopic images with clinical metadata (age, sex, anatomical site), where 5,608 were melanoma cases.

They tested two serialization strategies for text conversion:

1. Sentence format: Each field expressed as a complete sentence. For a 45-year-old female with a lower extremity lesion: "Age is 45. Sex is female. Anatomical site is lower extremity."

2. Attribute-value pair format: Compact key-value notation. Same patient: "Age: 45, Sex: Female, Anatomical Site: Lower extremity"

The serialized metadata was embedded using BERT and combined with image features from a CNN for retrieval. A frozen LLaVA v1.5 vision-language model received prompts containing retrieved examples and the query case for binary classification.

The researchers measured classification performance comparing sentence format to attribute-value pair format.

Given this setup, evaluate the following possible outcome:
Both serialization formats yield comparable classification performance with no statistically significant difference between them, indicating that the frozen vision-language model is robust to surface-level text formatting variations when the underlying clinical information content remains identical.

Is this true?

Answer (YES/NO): NO